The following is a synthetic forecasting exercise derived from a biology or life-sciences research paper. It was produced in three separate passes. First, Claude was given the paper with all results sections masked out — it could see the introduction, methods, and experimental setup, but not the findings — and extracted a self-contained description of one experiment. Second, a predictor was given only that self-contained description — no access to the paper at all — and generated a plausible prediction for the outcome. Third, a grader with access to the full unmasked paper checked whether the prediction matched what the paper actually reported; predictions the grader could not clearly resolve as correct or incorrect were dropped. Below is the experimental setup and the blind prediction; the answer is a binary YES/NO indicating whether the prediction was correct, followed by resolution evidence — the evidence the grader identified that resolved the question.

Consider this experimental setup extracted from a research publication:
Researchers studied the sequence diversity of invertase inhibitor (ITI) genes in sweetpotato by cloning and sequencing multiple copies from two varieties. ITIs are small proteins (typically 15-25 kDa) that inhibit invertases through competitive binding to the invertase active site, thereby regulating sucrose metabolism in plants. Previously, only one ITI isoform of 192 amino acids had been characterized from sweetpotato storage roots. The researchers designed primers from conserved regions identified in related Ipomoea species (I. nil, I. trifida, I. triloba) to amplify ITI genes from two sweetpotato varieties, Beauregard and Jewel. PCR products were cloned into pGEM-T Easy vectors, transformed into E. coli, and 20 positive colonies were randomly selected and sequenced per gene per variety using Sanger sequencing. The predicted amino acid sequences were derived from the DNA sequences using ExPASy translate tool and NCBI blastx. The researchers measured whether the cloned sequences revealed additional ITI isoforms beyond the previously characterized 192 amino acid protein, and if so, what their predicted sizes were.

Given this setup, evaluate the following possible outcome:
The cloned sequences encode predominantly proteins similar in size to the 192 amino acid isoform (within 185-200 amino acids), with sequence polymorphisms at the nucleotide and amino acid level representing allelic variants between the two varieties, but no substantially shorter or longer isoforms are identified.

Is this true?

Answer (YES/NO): NO